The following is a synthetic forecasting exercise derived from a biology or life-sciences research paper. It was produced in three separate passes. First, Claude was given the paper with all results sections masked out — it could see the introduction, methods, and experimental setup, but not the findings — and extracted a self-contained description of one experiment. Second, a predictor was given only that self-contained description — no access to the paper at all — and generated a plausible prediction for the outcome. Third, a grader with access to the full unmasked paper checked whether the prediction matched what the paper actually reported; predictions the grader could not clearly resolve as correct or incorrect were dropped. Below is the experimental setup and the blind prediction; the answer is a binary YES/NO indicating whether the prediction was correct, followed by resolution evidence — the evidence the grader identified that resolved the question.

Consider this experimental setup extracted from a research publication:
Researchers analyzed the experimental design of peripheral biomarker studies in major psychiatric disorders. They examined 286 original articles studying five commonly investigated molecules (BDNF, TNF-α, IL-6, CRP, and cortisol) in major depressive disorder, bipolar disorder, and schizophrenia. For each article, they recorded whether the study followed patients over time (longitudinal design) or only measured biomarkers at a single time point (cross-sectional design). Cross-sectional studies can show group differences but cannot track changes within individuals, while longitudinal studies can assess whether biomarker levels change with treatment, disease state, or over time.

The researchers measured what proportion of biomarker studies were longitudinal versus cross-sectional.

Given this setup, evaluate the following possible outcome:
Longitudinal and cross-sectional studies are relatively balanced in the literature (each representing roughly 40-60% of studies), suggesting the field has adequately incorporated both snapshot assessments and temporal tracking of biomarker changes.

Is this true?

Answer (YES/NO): NO